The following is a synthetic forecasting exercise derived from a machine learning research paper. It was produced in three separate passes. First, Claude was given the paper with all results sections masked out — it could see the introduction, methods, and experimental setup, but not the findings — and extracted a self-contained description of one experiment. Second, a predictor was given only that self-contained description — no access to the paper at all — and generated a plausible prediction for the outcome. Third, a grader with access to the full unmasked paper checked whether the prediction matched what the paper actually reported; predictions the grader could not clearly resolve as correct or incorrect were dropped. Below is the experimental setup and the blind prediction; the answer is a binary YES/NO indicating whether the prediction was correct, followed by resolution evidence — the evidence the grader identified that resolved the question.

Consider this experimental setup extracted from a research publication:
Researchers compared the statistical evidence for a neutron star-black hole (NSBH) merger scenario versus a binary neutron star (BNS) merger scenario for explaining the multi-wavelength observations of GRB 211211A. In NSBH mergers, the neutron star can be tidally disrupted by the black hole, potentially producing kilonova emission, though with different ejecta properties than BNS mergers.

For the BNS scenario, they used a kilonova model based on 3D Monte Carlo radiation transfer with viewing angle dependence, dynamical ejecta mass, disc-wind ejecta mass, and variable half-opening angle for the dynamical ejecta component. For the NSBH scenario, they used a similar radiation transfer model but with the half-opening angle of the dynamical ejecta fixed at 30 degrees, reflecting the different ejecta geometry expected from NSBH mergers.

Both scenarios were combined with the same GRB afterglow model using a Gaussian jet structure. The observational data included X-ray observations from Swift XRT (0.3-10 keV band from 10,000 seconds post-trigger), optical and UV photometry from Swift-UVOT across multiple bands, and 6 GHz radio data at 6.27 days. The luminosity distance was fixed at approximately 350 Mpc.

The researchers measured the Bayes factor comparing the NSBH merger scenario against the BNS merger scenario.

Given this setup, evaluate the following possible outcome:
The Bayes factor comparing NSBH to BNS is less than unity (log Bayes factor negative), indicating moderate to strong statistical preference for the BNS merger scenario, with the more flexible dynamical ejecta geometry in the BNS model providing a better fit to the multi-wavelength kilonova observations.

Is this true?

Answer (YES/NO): YES